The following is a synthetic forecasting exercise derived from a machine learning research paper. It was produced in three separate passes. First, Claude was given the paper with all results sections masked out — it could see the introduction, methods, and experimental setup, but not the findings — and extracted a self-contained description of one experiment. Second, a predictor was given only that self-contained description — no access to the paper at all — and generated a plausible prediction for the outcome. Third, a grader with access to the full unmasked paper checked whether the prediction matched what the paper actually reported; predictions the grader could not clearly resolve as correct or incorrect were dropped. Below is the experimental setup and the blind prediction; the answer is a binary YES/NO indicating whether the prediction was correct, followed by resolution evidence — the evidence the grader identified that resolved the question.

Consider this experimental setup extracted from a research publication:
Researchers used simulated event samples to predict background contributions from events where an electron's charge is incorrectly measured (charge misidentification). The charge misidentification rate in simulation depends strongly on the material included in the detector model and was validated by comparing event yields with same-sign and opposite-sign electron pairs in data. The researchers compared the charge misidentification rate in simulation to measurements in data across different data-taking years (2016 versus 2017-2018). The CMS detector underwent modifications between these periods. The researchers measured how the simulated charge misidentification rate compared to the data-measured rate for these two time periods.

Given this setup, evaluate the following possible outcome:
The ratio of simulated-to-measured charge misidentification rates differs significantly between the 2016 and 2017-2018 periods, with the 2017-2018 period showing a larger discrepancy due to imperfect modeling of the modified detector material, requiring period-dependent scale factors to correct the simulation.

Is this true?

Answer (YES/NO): YES